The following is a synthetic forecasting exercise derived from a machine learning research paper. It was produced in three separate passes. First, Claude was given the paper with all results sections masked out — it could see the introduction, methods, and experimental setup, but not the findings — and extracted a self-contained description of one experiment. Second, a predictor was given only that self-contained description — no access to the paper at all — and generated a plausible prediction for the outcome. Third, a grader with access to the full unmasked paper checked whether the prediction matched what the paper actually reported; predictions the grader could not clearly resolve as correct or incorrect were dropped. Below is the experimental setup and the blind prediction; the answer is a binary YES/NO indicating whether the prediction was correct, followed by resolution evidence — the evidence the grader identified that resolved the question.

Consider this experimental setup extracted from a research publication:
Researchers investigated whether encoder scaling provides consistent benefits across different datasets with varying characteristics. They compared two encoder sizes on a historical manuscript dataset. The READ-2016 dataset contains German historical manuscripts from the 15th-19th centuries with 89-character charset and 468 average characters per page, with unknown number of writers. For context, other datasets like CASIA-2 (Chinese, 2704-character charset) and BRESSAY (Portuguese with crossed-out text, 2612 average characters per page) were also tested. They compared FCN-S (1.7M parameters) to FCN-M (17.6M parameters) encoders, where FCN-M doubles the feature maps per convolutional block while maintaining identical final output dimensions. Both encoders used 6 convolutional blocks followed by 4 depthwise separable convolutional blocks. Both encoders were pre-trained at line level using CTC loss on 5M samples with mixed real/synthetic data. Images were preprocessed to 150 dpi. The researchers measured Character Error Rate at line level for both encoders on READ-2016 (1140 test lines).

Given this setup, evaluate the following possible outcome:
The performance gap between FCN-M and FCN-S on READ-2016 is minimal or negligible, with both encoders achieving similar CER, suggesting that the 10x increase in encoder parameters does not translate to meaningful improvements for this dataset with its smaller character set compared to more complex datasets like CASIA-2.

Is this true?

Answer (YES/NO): YES